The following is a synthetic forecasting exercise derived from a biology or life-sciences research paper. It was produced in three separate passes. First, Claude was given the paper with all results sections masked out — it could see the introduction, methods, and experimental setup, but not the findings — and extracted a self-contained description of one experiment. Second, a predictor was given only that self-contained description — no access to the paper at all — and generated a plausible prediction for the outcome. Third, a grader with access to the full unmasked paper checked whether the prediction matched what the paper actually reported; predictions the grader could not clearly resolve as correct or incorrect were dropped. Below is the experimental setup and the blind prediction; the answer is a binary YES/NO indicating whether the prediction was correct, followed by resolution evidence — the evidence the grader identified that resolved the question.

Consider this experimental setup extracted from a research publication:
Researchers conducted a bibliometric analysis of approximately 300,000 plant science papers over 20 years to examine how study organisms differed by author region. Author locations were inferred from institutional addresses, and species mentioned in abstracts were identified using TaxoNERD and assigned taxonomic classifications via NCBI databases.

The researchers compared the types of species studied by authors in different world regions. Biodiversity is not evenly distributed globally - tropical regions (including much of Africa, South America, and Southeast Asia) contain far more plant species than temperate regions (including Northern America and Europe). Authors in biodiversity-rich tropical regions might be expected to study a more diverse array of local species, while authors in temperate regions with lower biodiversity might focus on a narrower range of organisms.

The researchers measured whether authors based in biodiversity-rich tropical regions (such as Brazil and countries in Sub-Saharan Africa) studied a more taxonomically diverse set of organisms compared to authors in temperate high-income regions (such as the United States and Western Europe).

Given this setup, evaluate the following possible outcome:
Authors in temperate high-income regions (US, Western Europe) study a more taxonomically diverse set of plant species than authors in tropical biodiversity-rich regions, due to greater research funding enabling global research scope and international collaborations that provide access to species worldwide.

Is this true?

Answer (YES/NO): NO